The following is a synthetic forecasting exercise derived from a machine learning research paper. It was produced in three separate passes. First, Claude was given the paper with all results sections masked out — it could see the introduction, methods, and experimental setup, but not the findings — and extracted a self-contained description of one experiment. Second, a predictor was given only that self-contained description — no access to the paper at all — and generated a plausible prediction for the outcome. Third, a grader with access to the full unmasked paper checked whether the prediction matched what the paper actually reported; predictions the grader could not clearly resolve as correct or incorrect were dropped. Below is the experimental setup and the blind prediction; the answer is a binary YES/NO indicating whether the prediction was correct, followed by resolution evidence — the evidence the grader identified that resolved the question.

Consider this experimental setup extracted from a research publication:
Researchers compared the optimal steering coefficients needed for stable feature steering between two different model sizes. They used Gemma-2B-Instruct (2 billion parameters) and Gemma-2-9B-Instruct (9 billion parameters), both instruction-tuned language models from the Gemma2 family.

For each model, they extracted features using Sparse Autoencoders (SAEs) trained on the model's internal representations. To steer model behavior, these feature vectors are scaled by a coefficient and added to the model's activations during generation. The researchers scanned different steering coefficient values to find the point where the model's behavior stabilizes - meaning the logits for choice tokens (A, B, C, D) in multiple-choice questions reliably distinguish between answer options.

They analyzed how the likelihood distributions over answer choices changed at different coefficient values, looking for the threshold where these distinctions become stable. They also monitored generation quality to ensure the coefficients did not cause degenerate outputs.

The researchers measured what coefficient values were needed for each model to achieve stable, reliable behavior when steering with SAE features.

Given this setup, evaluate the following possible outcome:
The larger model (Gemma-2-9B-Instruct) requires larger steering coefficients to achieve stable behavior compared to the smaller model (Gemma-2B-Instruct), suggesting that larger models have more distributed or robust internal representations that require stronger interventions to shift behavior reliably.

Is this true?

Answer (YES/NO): YES